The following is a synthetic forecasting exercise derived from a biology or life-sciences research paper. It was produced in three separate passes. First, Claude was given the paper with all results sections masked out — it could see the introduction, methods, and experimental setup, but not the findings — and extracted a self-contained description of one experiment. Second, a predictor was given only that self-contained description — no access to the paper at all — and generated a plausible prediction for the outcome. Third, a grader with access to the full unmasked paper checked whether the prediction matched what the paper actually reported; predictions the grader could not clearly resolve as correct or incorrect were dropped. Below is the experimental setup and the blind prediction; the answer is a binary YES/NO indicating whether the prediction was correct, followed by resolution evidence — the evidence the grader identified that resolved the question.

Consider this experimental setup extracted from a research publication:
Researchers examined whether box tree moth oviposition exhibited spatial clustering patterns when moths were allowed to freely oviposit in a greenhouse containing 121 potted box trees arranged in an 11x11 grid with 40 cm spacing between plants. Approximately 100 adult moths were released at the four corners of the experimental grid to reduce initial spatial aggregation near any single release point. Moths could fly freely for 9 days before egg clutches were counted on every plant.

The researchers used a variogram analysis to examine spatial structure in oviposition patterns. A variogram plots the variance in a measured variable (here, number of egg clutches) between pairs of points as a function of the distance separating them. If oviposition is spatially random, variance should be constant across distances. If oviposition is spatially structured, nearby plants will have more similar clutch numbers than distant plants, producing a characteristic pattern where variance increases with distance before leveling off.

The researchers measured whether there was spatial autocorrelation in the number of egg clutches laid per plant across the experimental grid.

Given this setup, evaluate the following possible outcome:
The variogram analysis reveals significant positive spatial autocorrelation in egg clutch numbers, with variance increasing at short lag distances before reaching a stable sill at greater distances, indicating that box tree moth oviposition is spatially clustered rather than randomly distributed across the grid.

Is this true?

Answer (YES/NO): YES